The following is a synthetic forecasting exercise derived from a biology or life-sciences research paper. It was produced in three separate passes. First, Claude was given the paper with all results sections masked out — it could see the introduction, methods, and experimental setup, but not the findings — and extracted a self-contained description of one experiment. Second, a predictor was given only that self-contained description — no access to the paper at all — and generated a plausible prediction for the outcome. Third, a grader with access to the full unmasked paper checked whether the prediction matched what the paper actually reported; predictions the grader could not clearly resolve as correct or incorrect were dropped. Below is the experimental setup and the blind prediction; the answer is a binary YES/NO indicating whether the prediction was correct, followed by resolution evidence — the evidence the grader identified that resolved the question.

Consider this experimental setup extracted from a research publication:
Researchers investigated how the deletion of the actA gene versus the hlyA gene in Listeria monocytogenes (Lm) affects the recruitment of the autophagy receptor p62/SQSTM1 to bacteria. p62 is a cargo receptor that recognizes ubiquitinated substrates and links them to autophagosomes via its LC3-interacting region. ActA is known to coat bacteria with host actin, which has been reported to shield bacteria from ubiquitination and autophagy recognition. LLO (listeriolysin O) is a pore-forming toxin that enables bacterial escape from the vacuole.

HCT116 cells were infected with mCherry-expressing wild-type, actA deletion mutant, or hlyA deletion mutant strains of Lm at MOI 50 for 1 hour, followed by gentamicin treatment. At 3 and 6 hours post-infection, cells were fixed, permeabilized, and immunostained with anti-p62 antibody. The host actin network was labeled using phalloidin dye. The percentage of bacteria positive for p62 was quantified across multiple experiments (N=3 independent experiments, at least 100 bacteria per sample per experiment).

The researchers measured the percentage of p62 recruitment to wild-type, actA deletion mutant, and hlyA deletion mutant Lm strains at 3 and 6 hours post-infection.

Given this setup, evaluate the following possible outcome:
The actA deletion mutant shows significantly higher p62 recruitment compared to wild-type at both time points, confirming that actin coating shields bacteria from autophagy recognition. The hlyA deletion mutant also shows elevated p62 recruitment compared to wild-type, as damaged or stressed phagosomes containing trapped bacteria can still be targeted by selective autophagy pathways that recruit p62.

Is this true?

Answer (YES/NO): NO